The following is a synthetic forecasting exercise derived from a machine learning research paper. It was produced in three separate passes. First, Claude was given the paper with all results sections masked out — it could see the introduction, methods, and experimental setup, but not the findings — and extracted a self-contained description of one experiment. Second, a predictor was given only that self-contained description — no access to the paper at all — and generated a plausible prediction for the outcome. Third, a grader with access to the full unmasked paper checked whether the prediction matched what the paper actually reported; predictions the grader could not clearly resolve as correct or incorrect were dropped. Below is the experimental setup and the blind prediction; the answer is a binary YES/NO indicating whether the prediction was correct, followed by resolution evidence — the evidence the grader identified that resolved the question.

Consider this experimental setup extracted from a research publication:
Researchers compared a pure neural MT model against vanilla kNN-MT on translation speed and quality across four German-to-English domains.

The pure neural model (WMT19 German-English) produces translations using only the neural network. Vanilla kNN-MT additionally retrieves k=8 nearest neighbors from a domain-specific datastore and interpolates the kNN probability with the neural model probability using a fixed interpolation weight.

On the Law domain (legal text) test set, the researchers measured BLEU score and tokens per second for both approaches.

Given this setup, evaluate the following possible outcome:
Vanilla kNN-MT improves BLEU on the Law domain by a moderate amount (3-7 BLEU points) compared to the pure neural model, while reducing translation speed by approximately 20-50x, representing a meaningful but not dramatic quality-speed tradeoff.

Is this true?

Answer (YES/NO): NO